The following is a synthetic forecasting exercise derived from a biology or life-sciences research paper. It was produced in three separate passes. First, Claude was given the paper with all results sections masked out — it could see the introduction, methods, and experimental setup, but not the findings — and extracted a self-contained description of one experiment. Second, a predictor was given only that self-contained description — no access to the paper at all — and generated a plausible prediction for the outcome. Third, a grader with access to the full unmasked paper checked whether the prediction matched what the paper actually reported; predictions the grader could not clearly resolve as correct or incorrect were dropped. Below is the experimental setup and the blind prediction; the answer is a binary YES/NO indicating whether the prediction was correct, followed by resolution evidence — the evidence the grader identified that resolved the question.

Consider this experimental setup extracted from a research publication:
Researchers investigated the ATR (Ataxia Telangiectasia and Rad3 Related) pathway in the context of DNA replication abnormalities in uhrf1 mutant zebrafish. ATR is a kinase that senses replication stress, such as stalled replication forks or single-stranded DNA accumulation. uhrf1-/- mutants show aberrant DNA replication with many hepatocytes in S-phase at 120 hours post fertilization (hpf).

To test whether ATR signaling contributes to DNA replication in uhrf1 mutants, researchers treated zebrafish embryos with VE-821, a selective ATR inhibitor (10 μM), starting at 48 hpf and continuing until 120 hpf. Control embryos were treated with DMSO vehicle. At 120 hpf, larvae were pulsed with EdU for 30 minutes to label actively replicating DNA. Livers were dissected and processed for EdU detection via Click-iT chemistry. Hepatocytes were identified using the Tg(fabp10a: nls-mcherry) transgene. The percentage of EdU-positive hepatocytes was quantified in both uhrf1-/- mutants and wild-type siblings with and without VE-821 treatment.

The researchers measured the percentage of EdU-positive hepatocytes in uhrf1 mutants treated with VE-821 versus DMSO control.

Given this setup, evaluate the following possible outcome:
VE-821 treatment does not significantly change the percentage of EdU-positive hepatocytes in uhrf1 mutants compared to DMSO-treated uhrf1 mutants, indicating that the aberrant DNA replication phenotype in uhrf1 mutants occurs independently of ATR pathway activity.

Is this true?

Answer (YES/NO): NO